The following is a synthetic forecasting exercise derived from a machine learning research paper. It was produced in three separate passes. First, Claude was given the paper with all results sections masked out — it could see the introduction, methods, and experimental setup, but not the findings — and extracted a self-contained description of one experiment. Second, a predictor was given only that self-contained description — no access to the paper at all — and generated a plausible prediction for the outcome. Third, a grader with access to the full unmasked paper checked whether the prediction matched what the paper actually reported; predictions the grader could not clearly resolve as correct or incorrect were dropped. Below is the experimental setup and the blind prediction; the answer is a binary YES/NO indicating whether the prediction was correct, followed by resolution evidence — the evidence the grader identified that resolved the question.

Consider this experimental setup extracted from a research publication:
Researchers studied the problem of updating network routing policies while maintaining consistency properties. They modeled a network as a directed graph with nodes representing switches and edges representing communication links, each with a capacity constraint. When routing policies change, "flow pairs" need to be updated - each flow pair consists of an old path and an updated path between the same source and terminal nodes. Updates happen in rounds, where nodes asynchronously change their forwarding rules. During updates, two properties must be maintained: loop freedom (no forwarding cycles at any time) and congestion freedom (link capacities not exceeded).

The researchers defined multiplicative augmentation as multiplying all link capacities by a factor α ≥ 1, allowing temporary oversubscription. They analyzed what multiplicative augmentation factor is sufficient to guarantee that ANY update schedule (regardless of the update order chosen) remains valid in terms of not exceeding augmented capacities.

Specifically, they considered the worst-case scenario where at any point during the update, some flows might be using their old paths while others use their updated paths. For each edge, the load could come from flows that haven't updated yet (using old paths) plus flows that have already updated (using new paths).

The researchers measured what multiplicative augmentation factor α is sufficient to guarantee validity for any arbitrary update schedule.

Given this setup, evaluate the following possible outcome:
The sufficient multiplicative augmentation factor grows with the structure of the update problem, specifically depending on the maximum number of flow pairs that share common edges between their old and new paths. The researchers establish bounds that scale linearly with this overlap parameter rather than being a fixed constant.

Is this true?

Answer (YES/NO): NO